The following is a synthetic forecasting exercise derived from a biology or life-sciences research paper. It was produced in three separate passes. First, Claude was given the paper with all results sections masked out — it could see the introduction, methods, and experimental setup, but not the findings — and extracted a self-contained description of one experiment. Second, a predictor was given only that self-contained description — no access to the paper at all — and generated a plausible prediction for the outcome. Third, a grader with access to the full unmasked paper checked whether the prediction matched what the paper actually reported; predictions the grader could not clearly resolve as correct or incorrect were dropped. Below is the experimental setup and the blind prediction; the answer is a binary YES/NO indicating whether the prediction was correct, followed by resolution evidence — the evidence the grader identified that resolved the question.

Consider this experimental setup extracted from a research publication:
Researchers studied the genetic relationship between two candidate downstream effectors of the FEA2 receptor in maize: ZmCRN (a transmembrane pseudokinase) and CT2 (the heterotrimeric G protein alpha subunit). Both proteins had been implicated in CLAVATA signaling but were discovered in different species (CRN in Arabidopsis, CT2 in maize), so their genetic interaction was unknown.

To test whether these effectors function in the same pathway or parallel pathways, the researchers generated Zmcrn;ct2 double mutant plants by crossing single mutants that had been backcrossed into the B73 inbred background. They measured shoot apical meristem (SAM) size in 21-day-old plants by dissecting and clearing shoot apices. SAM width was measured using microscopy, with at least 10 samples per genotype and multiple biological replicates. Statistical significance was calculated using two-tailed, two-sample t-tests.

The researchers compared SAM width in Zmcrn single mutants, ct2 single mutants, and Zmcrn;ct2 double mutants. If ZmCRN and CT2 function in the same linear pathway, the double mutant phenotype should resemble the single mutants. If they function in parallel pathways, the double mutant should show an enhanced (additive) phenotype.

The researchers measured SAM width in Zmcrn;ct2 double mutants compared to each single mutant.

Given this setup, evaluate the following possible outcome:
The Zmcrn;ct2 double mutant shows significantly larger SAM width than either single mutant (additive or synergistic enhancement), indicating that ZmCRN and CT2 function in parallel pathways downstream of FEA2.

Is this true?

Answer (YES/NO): YES